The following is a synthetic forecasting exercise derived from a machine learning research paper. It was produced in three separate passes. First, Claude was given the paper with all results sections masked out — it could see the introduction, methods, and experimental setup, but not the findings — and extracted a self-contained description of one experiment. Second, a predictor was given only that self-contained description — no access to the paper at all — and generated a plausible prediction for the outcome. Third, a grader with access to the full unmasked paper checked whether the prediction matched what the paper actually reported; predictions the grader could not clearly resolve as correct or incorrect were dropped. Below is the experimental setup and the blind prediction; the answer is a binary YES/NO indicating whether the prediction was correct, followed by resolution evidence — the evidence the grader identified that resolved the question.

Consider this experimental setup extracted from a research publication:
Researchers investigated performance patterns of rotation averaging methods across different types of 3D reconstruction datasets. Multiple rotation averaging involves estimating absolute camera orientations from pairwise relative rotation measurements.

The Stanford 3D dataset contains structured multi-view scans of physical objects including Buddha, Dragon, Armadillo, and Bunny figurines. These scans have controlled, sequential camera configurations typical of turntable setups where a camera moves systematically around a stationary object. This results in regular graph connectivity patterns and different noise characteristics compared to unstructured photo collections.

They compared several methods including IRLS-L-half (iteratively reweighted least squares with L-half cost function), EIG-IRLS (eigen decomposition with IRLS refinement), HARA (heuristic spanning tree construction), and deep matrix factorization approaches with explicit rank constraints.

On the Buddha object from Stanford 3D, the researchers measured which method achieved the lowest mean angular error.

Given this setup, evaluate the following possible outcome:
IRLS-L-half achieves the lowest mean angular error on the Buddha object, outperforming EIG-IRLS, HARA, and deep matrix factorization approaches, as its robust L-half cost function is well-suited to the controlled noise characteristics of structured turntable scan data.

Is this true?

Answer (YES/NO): YES